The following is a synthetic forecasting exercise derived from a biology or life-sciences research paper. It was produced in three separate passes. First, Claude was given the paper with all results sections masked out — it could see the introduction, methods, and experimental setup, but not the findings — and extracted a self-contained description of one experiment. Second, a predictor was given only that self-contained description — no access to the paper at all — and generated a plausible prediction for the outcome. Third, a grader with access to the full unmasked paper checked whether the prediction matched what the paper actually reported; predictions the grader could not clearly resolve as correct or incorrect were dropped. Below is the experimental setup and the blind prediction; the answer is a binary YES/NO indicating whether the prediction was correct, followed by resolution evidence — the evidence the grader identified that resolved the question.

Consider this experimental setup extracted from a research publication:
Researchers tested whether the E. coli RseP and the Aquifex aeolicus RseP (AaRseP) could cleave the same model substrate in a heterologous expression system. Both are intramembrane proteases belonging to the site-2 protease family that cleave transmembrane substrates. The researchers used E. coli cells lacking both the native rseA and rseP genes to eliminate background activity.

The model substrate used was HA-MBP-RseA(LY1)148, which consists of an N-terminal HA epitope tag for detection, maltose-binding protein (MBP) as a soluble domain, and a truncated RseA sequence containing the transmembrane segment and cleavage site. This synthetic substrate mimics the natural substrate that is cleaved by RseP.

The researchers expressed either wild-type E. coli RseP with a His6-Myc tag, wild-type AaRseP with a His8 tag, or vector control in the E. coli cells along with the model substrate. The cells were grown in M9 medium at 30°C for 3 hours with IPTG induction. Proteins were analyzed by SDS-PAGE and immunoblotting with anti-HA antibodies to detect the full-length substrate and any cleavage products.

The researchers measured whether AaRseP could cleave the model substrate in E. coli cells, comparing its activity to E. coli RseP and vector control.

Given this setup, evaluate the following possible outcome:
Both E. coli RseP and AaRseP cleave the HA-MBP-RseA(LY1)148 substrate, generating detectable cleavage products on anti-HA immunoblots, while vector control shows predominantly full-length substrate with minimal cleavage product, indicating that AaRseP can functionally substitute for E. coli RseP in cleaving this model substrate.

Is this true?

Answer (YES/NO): YES